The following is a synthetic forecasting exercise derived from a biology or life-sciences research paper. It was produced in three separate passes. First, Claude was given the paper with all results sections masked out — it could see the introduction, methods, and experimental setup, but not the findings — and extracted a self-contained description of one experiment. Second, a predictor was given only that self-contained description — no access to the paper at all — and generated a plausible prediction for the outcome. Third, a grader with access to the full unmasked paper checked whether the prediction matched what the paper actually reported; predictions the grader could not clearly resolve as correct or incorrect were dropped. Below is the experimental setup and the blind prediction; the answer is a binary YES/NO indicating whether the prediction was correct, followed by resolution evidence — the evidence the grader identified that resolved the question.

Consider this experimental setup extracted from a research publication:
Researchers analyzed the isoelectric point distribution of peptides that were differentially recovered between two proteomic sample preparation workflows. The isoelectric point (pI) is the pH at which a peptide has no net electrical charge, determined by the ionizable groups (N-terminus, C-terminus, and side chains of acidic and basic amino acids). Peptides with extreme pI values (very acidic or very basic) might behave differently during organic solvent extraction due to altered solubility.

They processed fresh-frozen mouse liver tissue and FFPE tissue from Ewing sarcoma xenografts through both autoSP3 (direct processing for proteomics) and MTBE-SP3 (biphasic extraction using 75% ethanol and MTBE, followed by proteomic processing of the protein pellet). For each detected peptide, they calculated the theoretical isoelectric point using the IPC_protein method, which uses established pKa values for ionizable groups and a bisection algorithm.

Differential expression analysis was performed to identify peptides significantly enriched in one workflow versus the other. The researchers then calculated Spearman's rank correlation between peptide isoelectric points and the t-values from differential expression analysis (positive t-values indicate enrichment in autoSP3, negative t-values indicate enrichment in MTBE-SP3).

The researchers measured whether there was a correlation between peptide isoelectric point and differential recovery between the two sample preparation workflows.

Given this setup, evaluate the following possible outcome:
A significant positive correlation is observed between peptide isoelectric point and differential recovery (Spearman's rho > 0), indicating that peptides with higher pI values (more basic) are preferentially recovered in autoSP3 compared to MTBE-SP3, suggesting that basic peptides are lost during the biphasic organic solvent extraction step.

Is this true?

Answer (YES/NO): NO